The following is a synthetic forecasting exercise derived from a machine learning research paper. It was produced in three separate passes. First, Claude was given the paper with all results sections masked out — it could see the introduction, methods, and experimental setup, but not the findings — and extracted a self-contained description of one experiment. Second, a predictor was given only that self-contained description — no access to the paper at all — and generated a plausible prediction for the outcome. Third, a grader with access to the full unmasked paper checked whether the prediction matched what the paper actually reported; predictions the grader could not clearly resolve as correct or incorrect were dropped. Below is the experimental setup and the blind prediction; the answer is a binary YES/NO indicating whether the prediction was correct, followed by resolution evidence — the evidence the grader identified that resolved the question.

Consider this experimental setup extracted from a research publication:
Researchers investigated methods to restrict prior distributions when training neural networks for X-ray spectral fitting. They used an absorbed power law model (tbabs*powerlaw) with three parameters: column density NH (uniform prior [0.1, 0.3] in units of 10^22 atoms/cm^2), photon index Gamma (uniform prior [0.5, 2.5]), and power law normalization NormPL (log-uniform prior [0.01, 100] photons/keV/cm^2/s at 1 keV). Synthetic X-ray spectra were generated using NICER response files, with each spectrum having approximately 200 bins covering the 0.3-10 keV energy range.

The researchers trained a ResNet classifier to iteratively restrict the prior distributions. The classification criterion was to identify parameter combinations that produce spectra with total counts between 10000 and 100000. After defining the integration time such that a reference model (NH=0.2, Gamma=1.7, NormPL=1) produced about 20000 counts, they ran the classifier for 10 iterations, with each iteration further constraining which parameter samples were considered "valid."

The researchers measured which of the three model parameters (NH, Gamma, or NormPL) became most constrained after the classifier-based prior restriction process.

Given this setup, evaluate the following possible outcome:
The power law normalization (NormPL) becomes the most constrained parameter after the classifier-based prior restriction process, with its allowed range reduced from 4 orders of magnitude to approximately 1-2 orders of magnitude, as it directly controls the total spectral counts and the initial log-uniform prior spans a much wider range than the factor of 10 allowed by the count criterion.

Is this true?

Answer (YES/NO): YES